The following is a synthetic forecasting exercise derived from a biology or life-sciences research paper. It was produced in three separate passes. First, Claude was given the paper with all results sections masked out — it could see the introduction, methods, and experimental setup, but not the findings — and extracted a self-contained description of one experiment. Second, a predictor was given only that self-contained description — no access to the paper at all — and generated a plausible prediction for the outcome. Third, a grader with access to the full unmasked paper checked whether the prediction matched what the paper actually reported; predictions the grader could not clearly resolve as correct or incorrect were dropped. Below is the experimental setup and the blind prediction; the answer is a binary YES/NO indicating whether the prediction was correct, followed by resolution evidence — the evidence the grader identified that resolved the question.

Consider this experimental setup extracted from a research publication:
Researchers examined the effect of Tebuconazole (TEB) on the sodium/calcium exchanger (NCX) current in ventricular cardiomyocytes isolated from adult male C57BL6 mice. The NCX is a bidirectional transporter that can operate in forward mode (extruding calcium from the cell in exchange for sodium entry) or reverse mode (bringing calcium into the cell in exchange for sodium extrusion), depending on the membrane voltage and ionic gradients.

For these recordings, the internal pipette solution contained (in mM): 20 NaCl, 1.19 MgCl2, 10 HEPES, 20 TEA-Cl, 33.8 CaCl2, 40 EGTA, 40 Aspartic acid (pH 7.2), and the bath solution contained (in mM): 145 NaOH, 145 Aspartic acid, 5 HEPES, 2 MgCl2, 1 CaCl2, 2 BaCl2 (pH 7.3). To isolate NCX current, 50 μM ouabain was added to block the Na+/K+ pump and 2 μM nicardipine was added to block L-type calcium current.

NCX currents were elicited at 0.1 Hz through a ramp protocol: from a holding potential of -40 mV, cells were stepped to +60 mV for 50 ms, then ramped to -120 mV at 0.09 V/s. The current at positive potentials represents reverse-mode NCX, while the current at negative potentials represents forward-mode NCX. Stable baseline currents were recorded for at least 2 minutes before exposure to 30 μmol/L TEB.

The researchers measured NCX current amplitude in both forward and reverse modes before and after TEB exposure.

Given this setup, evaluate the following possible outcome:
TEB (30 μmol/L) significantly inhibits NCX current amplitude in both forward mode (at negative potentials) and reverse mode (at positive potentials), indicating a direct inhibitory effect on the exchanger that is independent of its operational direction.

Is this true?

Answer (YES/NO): NO